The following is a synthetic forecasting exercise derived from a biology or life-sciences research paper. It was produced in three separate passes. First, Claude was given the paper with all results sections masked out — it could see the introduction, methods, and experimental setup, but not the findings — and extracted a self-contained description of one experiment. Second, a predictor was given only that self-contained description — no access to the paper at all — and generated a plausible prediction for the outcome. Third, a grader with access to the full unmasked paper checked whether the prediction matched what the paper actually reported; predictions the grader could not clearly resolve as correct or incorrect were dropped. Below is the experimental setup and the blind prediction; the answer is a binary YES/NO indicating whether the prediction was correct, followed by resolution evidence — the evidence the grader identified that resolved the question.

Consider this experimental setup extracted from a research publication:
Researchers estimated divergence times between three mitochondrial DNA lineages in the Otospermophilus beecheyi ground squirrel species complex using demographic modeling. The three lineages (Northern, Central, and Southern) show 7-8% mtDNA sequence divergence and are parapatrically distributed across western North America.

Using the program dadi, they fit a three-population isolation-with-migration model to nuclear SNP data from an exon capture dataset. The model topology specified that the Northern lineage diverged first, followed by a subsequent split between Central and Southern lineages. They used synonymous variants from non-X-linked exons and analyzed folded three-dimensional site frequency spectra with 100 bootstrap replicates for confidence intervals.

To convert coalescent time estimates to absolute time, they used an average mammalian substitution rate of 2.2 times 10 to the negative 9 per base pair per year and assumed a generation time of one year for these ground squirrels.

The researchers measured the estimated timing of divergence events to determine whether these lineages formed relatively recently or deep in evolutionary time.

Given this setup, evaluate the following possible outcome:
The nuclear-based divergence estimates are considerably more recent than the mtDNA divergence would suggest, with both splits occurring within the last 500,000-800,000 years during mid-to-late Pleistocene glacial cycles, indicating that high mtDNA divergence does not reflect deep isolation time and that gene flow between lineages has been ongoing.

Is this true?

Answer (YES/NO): NO